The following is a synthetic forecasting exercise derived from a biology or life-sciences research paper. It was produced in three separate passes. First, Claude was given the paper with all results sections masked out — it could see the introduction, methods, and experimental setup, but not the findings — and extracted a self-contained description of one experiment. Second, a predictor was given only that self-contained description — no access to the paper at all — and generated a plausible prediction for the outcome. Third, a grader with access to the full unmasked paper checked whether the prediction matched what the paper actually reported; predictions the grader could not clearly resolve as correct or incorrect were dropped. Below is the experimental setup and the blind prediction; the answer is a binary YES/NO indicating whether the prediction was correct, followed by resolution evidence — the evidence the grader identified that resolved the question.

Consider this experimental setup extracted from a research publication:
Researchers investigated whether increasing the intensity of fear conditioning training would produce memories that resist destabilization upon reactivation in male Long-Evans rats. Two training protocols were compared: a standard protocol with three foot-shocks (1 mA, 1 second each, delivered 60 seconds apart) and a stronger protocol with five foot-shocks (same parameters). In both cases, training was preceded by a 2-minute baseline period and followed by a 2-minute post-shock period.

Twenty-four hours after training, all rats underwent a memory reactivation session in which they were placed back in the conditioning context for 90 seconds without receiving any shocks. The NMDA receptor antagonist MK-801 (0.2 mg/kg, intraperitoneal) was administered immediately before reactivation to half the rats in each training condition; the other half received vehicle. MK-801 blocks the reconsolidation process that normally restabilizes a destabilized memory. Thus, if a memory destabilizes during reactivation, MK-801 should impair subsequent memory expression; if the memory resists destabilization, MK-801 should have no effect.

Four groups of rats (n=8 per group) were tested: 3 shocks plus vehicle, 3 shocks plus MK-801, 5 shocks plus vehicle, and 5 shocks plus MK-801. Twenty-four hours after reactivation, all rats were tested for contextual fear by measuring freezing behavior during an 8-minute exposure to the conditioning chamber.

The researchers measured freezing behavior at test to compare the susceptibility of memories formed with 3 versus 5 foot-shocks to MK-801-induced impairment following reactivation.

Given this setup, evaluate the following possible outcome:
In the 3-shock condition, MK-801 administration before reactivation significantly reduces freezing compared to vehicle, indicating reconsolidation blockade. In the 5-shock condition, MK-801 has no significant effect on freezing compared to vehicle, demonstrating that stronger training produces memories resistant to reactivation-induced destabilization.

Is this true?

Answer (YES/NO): YES